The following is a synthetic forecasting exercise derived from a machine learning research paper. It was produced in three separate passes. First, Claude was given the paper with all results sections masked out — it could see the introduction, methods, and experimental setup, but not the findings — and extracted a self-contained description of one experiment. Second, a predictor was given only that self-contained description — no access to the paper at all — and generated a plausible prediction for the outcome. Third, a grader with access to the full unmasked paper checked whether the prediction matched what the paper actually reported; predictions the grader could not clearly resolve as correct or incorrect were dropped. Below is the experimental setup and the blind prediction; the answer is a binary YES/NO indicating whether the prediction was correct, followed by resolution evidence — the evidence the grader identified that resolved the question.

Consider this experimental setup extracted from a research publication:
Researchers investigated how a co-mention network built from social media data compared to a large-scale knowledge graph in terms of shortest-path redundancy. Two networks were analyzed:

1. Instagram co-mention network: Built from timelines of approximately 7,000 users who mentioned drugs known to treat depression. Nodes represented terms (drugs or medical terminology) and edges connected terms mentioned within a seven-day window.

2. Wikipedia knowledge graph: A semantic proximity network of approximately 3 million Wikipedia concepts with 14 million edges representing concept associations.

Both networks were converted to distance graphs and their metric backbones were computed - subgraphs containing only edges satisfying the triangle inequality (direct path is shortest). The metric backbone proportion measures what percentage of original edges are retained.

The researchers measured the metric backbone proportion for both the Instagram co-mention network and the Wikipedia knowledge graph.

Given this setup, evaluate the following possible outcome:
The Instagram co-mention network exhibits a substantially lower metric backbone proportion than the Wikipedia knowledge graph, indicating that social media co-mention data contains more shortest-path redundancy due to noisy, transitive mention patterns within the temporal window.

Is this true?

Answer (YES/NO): NO